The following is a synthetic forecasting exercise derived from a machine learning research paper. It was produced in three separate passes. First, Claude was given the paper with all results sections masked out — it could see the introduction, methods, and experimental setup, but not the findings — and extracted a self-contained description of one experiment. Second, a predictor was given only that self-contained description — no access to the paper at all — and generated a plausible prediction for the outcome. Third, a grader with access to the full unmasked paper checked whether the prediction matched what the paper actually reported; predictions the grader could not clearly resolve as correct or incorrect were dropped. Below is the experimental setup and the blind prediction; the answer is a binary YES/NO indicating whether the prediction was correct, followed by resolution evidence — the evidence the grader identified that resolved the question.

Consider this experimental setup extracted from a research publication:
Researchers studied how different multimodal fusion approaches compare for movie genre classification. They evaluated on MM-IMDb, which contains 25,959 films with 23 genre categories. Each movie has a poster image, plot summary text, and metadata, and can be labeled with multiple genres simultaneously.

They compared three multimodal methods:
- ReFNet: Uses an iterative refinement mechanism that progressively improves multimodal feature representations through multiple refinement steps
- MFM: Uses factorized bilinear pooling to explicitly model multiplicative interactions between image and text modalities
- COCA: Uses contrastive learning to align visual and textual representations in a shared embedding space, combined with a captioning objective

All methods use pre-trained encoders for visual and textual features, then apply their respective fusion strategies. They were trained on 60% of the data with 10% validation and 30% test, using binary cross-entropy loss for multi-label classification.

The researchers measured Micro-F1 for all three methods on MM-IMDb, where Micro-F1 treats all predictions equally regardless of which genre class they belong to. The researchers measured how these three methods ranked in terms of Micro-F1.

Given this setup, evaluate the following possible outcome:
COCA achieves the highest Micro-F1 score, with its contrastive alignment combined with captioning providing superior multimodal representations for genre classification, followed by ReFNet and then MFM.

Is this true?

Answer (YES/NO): NO